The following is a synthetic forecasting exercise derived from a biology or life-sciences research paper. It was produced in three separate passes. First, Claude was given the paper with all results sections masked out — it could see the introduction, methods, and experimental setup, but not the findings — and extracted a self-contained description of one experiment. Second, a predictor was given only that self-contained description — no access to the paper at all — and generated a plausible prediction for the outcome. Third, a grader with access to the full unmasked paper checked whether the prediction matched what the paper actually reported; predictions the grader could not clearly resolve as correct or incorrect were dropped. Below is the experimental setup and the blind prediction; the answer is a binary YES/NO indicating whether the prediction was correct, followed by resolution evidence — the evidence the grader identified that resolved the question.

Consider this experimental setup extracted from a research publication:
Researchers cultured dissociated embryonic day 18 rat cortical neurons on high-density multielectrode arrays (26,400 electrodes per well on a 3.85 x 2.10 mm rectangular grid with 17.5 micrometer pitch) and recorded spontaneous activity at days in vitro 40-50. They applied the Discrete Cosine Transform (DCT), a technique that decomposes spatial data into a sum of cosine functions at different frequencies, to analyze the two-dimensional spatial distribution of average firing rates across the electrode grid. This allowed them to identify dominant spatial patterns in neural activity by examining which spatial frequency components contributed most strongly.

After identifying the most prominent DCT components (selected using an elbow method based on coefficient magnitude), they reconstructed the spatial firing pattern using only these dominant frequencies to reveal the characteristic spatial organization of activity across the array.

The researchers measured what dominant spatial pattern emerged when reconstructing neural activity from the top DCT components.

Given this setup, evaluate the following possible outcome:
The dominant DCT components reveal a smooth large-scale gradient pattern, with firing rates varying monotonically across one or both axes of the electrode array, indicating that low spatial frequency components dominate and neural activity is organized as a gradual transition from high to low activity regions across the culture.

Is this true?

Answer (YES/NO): NO